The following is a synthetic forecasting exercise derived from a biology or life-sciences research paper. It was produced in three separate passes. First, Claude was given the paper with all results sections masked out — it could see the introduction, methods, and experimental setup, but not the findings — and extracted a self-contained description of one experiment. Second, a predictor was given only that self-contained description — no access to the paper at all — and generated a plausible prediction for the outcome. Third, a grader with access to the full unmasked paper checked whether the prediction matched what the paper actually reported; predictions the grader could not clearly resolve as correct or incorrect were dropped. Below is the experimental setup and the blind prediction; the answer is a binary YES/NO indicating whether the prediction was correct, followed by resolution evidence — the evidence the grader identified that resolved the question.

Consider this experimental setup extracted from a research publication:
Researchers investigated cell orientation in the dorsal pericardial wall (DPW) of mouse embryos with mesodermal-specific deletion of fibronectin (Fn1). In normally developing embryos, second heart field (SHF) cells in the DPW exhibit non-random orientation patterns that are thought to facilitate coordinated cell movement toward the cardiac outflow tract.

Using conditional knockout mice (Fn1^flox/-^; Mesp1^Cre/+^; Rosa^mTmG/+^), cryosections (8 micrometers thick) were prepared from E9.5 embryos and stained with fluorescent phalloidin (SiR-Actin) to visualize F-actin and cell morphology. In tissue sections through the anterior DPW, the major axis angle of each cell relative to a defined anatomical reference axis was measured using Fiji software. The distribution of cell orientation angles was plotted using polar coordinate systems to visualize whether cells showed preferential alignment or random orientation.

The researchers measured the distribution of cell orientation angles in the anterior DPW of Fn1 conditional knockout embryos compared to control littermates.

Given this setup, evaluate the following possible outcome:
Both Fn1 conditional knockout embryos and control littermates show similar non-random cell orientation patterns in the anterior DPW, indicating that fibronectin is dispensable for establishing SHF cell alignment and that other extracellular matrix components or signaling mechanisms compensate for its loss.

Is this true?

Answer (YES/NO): NO